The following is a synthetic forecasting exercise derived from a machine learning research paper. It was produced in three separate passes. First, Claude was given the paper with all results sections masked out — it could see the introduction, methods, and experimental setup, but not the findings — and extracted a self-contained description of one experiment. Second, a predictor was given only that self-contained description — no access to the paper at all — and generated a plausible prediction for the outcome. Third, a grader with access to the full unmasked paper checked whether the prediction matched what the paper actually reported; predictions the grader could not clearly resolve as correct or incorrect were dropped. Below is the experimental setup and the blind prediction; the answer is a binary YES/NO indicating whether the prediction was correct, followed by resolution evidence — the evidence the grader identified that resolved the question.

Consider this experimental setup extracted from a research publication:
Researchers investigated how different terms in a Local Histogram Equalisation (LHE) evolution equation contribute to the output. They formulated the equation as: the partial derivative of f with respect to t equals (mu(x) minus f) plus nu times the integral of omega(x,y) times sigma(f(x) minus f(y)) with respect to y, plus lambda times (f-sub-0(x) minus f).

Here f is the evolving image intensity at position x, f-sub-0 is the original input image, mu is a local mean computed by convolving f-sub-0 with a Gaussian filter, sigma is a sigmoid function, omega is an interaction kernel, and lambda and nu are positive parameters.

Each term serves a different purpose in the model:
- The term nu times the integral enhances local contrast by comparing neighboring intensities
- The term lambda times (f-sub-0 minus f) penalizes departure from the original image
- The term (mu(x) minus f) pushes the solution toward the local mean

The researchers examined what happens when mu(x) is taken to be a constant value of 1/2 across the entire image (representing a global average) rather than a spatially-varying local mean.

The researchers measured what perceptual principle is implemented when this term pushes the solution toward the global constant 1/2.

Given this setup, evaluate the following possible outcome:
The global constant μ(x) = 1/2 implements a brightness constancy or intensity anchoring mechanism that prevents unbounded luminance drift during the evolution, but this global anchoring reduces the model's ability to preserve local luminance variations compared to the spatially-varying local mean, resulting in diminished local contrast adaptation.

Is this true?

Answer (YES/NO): NO